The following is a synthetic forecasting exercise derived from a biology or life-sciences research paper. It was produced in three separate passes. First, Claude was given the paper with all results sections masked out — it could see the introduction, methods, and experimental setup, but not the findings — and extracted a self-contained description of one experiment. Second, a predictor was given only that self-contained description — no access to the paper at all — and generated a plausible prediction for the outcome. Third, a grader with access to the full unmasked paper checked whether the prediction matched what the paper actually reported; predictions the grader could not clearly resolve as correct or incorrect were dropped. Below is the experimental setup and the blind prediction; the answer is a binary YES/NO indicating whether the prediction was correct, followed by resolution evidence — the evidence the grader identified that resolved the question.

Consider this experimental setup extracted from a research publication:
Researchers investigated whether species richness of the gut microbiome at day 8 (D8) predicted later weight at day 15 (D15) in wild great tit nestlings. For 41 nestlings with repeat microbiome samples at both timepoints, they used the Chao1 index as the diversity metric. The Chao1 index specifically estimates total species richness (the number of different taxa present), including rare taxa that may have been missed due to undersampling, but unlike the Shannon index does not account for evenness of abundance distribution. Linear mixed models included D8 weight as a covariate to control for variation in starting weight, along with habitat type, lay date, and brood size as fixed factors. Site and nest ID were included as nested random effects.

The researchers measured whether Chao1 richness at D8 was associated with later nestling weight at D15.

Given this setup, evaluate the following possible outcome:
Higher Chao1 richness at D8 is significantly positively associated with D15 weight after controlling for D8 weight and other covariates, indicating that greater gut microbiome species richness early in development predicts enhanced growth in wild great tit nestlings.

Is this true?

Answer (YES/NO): NO